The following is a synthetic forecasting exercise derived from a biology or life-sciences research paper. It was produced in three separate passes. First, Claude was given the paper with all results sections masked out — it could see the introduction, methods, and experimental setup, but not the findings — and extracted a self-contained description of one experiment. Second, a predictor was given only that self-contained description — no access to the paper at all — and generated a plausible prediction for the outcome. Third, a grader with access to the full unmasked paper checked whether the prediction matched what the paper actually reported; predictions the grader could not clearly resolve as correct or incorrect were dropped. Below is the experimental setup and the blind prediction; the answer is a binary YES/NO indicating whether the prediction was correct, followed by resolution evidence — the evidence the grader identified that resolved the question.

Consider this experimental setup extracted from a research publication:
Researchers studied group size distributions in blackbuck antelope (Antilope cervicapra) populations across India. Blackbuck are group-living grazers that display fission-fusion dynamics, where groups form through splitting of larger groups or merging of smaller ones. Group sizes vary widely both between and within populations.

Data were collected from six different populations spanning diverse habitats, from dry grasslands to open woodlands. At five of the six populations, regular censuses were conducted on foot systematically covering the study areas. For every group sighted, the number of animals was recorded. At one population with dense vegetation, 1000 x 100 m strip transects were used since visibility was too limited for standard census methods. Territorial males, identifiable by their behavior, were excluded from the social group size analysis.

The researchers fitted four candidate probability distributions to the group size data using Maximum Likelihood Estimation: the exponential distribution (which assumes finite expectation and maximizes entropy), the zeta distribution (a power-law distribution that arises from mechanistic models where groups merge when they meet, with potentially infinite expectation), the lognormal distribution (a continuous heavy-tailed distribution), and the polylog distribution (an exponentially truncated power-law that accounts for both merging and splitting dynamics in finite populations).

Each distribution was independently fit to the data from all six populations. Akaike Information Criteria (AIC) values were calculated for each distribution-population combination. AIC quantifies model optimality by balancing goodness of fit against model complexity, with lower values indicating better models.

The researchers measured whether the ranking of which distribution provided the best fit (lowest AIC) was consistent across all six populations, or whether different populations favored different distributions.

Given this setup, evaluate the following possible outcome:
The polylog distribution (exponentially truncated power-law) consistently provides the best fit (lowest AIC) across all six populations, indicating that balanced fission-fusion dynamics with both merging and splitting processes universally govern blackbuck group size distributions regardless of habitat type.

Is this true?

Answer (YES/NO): NO